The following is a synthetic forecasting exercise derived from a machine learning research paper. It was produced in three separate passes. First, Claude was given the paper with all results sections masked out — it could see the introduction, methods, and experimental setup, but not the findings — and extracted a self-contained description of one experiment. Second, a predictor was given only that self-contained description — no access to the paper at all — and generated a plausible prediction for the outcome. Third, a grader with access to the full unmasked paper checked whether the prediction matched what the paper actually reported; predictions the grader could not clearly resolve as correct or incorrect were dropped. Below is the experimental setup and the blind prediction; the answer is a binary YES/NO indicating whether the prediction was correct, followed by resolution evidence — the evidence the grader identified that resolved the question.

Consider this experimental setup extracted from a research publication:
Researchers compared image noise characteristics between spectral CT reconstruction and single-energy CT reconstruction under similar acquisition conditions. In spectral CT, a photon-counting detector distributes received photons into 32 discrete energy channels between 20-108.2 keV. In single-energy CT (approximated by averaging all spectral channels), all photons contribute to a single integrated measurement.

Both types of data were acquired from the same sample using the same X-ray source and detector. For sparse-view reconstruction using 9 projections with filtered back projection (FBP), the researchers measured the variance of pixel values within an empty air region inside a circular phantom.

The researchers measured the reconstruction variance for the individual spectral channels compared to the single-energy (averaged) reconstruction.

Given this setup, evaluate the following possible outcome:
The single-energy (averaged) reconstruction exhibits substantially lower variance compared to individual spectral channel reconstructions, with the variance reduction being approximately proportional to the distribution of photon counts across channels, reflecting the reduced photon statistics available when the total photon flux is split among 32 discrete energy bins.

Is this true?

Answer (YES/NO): YES